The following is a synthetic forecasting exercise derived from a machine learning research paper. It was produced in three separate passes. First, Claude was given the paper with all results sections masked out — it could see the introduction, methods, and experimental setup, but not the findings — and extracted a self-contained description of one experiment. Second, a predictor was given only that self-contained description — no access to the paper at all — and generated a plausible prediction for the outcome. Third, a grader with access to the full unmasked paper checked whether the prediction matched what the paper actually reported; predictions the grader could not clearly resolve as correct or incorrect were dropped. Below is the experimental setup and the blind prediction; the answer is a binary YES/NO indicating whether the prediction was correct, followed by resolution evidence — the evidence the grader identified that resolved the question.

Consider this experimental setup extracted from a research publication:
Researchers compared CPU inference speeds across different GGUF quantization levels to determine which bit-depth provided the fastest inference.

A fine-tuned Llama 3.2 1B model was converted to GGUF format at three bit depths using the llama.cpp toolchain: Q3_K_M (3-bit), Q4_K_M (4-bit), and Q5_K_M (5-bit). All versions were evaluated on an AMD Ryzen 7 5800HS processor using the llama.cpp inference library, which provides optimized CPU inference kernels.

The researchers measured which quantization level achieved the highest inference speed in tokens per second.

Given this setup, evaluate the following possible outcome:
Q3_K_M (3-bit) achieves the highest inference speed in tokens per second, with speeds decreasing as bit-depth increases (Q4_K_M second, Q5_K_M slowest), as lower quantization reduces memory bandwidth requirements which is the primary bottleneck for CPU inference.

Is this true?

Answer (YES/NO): NO